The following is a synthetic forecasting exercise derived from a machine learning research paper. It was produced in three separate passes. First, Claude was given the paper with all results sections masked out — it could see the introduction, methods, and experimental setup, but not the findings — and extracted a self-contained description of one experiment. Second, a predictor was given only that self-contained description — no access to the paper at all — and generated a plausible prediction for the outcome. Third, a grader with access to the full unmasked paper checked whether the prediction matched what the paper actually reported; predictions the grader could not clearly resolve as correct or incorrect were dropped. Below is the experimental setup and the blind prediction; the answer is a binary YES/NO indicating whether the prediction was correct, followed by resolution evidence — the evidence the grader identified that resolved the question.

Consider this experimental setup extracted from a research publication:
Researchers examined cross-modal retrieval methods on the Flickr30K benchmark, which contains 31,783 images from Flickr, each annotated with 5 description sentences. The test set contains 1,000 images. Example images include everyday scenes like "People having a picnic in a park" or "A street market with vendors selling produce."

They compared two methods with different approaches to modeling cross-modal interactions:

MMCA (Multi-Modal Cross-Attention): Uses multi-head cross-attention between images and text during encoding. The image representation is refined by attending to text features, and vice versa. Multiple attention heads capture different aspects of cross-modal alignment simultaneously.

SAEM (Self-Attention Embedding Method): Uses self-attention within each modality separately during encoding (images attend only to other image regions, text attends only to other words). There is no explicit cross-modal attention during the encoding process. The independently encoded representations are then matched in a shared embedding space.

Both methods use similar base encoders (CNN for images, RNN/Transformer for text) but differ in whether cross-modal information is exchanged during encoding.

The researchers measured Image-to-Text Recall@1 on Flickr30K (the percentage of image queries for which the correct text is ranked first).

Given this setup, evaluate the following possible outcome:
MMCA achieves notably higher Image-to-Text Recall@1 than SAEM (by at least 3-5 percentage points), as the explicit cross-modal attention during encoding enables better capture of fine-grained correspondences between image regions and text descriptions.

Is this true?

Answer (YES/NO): YES